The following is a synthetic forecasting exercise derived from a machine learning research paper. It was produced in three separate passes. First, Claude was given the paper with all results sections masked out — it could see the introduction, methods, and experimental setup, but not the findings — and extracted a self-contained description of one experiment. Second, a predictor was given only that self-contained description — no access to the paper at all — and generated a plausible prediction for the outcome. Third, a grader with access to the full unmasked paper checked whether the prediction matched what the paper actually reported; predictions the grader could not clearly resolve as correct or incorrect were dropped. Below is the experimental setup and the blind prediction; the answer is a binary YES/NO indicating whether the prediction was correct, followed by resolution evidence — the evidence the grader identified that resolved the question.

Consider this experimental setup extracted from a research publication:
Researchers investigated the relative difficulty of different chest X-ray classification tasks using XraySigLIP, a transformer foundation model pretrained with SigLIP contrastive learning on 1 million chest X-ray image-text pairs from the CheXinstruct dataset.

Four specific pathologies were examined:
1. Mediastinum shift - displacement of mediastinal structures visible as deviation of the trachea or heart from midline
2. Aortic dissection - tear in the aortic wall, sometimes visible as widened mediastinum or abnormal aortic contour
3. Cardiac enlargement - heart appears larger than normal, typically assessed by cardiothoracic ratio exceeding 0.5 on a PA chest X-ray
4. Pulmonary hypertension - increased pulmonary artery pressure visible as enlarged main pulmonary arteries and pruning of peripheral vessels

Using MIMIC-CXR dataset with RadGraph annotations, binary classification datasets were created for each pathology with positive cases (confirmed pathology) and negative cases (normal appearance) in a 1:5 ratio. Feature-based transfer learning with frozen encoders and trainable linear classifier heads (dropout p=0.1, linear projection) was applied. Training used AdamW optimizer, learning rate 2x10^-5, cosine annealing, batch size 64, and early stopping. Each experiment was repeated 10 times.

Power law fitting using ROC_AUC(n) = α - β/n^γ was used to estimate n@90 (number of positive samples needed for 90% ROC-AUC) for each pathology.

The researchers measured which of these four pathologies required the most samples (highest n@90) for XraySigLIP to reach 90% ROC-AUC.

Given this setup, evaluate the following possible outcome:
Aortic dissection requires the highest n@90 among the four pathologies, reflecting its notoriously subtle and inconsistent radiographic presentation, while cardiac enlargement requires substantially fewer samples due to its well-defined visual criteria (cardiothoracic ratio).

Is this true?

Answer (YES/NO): NO